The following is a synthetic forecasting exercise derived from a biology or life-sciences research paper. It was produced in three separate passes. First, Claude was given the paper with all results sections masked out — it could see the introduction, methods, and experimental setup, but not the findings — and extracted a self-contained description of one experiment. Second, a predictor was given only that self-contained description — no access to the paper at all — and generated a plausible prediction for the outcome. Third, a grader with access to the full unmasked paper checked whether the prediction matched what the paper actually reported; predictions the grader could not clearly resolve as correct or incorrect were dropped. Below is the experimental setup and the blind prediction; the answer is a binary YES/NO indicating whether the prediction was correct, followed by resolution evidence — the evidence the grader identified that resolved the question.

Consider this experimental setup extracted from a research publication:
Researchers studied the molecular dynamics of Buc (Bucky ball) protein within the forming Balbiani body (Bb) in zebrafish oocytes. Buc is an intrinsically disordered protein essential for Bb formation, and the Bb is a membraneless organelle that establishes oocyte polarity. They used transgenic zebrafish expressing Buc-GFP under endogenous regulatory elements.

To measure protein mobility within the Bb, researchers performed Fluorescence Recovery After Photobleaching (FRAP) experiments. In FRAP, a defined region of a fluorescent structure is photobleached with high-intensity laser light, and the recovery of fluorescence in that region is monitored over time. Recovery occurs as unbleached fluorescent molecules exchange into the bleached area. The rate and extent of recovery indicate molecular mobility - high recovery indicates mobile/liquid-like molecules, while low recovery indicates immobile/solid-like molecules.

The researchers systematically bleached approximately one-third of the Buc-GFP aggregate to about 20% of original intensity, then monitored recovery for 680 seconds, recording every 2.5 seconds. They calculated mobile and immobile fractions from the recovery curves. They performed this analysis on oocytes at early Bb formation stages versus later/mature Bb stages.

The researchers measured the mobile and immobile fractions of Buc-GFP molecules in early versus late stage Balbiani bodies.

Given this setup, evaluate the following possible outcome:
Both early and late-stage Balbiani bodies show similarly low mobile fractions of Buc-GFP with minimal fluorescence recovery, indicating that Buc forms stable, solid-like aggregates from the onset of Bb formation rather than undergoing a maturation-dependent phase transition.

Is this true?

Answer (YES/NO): NO